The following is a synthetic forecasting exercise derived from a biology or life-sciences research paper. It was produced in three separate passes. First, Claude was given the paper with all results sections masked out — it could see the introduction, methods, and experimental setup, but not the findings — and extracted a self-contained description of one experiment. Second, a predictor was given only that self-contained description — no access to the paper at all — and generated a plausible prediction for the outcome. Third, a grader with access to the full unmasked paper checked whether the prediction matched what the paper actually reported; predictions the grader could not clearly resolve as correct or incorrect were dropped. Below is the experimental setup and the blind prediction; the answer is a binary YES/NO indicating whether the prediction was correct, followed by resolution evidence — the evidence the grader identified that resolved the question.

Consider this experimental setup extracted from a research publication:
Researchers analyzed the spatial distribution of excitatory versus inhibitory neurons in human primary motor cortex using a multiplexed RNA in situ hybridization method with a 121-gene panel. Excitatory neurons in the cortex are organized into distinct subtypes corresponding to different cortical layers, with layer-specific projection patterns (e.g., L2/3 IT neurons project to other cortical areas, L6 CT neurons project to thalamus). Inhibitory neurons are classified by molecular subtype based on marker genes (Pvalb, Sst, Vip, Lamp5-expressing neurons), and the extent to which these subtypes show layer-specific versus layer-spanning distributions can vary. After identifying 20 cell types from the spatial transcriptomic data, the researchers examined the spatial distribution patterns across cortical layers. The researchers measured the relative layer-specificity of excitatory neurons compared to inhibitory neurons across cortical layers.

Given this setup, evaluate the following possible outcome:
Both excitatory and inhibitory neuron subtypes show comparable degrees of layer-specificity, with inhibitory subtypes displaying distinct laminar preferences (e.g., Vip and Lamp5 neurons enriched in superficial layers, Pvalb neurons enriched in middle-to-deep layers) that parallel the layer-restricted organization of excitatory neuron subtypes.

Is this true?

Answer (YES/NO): NO